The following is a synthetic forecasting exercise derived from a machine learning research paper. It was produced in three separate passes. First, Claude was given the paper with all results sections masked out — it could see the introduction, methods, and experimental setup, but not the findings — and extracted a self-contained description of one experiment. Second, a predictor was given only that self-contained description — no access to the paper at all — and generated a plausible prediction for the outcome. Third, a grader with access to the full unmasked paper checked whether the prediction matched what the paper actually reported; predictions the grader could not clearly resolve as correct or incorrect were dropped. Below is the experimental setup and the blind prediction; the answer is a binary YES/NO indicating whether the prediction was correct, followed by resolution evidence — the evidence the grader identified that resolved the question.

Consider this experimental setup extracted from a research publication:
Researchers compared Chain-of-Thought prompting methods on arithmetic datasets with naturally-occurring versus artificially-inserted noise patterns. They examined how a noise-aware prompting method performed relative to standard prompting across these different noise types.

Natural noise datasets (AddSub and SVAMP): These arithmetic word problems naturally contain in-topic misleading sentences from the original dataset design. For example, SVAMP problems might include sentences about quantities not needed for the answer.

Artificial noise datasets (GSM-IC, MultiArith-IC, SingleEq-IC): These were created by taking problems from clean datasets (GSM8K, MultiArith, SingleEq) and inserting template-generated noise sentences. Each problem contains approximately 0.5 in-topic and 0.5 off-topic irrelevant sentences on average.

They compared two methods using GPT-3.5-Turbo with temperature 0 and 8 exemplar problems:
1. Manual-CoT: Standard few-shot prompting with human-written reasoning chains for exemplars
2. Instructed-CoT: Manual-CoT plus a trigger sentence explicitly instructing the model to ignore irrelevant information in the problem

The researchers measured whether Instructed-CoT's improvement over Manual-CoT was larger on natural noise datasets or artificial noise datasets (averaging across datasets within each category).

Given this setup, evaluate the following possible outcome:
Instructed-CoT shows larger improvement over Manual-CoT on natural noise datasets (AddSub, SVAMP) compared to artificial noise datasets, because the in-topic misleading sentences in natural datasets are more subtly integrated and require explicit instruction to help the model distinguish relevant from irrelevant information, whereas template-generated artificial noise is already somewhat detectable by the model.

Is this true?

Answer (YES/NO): YES